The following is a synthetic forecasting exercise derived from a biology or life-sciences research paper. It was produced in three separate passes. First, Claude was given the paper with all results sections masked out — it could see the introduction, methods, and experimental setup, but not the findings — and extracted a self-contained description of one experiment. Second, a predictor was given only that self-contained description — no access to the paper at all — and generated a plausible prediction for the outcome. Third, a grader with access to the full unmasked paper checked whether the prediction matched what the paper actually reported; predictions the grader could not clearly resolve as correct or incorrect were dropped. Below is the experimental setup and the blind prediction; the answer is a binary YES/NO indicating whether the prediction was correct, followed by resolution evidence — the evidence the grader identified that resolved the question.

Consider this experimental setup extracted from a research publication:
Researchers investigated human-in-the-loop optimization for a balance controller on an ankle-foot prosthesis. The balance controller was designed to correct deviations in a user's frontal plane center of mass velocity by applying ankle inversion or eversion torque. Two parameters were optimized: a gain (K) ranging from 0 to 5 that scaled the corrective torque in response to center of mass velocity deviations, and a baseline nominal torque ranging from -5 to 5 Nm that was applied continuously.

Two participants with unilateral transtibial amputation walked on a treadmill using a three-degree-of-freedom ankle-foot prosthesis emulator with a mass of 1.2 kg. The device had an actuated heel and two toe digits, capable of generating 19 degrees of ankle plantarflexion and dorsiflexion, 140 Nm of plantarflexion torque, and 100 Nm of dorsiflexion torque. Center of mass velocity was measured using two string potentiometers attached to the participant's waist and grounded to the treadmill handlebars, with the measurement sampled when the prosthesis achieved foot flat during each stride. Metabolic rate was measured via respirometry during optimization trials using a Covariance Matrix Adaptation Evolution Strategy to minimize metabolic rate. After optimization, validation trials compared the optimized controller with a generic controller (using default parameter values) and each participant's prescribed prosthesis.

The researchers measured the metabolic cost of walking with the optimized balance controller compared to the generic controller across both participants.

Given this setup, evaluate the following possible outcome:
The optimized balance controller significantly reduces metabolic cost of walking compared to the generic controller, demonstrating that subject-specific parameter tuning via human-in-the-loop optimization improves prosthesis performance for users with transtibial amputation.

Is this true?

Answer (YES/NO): NO